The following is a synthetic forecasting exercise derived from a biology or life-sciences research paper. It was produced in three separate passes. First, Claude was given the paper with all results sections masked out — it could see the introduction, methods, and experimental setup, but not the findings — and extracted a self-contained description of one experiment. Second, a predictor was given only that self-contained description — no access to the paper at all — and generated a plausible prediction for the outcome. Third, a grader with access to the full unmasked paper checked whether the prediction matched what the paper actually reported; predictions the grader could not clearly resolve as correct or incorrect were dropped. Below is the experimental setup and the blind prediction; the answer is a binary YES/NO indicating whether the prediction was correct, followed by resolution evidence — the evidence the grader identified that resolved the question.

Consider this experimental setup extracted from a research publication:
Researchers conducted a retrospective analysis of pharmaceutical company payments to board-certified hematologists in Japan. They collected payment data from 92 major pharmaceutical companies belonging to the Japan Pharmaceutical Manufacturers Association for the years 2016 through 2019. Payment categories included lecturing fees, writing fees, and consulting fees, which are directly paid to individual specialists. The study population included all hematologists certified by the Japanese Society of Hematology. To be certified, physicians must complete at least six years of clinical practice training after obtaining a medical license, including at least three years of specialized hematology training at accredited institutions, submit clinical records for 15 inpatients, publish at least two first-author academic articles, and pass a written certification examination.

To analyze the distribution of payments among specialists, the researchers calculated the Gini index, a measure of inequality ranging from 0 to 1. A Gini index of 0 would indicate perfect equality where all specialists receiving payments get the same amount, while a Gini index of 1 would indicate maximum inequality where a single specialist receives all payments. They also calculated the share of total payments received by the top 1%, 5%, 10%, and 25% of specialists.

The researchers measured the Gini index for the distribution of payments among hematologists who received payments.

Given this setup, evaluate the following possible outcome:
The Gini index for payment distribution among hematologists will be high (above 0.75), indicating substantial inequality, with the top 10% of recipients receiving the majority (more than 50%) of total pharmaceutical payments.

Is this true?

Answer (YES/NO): YES